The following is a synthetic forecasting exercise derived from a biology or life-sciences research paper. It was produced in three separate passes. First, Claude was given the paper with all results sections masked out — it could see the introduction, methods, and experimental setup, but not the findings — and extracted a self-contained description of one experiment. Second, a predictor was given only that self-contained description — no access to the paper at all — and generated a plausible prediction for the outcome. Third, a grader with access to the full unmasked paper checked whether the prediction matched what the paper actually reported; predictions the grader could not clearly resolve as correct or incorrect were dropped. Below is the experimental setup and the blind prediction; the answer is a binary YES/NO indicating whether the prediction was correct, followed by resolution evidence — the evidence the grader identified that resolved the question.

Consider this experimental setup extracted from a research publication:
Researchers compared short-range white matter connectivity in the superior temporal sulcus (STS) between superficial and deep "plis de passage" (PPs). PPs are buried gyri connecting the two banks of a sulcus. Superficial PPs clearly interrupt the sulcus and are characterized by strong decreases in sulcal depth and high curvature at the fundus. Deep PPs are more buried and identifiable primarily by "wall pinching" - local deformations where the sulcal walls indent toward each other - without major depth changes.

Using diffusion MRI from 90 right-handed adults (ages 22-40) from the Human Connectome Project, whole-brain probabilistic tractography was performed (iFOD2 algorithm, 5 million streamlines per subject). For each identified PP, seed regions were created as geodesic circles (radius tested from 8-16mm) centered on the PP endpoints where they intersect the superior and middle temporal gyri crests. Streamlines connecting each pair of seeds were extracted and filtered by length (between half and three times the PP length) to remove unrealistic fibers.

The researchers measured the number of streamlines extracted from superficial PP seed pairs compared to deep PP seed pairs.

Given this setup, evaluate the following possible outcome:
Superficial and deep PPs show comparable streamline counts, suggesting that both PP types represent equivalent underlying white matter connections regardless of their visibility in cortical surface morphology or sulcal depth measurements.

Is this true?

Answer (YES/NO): NO